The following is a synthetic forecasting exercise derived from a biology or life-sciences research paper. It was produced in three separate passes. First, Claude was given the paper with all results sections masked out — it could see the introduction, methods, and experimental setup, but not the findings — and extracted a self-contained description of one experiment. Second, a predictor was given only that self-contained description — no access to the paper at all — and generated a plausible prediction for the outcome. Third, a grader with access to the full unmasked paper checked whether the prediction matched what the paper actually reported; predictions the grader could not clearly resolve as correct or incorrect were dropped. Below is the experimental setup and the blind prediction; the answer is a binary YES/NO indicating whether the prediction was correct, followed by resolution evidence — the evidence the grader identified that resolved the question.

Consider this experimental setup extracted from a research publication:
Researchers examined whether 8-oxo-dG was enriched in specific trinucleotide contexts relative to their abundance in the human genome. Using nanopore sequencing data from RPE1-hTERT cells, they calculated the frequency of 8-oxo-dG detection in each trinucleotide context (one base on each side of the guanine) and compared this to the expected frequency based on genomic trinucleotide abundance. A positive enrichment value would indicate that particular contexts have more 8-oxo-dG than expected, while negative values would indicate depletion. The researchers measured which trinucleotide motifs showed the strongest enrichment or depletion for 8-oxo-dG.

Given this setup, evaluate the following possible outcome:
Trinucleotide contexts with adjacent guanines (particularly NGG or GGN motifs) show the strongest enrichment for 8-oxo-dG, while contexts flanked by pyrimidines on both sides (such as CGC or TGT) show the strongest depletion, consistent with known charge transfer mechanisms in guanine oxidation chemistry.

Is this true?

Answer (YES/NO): NO